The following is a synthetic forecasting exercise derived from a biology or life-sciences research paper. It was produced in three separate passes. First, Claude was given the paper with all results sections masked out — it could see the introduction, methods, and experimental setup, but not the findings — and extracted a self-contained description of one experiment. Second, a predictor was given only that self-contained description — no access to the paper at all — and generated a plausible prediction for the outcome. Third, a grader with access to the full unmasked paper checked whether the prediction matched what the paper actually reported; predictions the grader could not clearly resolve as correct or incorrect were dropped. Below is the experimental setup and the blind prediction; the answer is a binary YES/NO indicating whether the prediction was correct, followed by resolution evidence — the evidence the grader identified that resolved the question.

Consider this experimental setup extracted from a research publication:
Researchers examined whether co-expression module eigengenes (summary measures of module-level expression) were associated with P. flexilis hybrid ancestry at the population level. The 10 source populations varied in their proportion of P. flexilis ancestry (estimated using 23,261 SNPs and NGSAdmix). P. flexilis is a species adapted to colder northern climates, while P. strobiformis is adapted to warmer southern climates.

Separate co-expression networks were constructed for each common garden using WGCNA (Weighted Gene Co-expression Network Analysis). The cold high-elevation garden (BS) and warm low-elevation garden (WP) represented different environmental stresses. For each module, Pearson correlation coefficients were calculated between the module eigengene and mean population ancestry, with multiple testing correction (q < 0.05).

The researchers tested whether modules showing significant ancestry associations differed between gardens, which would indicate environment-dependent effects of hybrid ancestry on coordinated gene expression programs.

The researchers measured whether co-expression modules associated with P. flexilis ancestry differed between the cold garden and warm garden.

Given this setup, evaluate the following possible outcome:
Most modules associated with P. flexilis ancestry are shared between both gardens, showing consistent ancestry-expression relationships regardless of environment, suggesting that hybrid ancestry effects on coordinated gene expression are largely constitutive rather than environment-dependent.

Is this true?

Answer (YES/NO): NO